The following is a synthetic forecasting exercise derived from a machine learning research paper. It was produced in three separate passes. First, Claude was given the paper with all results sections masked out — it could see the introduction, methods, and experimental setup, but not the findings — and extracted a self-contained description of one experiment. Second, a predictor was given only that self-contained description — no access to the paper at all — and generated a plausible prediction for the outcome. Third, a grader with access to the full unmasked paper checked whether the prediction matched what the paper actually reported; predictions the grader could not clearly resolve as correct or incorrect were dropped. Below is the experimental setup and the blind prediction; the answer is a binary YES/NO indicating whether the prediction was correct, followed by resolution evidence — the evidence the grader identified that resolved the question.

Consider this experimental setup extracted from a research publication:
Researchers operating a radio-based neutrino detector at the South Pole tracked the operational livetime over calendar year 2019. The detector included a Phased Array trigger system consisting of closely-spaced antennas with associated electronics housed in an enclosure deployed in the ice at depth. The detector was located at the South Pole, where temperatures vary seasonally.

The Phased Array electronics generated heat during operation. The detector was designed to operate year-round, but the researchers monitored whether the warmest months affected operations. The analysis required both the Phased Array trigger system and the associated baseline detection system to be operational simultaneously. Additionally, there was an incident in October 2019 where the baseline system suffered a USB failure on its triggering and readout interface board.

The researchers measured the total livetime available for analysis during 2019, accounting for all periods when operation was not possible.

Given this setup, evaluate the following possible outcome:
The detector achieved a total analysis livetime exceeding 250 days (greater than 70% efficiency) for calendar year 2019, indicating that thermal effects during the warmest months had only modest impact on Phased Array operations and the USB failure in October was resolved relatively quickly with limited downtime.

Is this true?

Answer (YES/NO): NO